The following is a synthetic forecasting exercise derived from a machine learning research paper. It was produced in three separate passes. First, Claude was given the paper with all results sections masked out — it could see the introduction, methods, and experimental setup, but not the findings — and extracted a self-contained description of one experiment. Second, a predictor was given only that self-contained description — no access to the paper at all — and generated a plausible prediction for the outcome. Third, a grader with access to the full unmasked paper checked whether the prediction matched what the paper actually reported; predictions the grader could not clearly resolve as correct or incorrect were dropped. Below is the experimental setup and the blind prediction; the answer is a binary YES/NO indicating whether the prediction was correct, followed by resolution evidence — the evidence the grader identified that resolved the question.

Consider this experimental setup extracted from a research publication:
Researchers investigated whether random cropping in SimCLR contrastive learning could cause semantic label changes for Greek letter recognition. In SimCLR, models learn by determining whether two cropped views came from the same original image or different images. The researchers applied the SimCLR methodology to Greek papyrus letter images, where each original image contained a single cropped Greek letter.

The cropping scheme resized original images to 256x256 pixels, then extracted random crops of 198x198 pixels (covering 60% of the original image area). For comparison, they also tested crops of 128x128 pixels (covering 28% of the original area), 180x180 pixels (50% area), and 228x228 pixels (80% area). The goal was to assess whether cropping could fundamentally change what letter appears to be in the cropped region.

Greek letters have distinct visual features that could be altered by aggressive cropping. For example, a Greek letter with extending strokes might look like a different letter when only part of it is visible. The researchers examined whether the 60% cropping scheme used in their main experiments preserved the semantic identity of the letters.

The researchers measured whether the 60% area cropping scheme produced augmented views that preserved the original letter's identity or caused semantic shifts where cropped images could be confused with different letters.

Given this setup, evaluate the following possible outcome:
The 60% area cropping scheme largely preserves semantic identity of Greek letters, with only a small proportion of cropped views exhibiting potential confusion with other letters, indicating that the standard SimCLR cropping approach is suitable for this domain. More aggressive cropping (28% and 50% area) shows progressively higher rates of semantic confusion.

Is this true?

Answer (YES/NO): NO